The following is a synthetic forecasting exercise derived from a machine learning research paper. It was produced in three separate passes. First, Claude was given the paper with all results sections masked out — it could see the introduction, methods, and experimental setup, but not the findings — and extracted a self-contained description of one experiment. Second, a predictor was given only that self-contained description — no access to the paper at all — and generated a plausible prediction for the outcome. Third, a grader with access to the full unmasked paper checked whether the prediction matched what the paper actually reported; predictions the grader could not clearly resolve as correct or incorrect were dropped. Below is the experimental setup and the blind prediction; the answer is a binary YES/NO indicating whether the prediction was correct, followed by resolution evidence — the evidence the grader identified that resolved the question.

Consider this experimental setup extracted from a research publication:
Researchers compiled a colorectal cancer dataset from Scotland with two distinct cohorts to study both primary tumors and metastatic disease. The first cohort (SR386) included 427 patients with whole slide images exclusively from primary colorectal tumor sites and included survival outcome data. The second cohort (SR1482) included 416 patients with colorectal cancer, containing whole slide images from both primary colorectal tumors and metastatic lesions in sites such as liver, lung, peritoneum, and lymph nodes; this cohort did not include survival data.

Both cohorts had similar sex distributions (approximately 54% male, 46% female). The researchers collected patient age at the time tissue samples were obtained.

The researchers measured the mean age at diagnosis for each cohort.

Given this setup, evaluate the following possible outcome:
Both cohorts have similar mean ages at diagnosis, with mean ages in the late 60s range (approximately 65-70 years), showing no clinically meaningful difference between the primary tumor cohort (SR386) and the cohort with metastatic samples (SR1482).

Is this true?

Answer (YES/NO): NO